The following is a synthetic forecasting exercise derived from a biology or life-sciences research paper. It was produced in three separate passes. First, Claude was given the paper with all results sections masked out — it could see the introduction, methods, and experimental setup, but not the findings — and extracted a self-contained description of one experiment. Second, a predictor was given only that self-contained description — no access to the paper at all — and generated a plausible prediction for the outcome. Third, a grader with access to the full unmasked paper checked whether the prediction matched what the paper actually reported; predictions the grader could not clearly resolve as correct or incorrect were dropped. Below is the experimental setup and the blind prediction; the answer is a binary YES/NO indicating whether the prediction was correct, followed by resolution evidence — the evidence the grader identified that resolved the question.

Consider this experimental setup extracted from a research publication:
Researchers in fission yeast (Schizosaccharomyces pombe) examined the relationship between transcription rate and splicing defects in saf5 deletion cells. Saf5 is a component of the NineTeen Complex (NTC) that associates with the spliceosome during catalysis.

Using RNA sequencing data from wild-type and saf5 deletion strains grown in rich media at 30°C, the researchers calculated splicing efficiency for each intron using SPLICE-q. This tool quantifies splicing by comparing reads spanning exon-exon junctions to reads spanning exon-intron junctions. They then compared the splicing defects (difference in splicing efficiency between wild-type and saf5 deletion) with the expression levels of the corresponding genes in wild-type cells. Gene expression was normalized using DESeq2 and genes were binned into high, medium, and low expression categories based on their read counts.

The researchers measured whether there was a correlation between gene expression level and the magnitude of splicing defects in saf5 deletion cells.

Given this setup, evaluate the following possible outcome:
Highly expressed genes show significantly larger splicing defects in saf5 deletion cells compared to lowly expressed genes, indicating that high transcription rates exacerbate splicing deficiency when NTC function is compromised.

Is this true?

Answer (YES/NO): YES